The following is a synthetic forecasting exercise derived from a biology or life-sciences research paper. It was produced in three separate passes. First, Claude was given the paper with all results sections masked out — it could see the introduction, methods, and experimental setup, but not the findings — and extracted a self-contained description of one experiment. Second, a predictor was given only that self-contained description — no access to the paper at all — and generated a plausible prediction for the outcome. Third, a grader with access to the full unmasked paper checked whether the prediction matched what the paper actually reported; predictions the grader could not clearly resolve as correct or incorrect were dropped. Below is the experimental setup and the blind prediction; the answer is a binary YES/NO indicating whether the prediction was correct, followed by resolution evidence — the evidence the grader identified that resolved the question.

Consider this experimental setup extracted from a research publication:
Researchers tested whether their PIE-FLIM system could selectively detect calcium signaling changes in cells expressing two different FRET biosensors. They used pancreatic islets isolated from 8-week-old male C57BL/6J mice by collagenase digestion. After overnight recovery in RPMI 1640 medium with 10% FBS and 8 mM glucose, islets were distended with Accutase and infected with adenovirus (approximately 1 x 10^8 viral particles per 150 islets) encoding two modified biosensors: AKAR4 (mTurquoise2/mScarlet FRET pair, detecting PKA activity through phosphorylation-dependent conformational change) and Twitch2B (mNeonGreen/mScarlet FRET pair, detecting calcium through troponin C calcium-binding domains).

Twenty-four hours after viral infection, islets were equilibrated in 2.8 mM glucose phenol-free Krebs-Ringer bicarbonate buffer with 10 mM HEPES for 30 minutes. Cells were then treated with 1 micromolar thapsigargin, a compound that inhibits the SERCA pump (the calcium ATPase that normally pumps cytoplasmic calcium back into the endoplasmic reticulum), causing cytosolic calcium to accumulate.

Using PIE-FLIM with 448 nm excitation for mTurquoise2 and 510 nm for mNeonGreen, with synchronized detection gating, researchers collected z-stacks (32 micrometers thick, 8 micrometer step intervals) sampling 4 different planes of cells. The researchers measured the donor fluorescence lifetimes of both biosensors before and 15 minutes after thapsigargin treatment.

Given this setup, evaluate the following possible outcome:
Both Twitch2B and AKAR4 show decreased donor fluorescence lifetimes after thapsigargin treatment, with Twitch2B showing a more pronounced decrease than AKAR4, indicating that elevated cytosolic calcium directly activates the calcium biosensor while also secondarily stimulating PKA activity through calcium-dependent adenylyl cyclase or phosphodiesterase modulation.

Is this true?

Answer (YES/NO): NO